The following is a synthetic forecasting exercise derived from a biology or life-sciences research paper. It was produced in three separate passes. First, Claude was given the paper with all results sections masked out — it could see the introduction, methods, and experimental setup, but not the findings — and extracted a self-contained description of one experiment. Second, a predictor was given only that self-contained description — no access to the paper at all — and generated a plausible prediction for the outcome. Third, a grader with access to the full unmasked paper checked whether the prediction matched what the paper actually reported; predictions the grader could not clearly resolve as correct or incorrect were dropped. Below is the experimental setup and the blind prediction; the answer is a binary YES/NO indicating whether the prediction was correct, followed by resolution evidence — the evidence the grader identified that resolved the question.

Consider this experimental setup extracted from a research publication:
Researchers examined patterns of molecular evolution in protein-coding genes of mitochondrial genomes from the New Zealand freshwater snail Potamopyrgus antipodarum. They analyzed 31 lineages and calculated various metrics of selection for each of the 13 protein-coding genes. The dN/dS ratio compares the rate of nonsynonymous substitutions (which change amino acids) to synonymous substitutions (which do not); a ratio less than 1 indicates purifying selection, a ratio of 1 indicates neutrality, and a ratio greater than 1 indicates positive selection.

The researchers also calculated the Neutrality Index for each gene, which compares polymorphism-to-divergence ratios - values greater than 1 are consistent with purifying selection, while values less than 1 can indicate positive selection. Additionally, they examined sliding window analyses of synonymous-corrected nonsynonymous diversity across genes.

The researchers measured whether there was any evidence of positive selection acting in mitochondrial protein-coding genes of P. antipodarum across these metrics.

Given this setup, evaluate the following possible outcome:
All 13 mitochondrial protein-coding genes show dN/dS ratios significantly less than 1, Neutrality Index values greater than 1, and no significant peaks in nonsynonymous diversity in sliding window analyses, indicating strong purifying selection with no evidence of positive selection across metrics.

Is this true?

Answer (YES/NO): YES